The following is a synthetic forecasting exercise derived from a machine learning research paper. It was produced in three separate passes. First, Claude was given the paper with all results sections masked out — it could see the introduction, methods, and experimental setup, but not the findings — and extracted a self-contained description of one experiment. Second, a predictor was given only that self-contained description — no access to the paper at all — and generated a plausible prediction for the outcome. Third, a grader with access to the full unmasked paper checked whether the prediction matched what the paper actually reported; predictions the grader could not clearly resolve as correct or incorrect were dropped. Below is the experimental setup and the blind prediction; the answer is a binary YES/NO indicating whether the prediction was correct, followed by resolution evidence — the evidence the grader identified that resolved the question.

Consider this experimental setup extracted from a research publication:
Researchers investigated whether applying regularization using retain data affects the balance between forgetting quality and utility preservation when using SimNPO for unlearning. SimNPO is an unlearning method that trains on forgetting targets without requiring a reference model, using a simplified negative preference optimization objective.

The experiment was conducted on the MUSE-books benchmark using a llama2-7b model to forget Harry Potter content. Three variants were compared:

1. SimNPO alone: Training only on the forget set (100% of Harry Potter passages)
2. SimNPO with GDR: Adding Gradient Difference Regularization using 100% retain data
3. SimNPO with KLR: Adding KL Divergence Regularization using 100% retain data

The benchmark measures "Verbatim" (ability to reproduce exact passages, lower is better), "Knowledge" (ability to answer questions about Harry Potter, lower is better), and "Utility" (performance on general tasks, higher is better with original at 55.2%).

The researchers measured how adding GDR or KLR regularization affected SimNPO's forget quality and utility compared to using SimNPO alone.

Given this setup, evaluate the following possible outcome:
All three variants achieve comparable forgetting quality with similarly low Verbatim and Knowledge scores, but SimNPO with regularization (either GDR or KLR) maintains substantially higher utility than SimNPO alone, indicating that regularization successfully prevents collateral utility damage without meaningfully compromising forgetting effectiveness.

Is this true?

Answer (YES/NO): NO